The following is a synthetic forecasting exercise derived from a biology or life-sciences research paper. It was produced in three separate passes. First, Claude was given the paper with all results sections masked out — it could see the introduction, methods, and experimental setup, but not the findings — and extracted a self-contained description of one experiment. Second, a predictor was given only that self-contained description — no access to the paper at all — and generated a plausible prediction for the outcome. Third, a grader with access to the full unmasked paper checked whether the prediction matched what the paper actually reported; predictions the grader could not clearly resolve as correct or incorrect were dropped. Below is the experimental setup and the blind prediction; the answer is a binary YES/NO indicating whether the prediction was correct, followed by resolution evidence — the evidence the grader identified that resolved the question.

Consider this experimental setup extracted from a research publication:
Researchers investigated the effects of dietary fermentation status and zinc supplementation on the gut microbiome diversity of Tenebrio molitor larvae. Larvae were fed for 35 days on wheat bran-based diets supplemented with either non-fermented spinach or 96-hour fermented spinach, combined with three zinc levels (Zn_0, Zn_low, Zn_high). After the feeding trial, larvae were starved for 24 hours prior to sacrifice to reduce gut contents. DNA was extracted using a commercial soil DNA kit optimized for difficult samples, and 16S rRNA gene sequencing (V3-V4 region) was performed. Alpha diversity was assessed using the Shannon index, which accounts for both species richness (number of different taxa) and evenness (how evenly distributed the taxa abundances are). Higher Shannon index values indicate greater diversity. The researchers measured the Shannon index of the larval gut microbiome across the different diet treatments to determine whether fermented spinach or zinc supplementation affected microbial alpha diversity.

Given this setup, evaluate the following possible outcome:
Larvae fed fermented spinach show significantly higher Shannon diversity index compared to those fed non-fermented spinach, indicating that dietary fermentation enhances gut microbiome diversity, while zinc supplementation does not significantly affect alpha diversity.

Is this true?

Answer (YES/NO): NO